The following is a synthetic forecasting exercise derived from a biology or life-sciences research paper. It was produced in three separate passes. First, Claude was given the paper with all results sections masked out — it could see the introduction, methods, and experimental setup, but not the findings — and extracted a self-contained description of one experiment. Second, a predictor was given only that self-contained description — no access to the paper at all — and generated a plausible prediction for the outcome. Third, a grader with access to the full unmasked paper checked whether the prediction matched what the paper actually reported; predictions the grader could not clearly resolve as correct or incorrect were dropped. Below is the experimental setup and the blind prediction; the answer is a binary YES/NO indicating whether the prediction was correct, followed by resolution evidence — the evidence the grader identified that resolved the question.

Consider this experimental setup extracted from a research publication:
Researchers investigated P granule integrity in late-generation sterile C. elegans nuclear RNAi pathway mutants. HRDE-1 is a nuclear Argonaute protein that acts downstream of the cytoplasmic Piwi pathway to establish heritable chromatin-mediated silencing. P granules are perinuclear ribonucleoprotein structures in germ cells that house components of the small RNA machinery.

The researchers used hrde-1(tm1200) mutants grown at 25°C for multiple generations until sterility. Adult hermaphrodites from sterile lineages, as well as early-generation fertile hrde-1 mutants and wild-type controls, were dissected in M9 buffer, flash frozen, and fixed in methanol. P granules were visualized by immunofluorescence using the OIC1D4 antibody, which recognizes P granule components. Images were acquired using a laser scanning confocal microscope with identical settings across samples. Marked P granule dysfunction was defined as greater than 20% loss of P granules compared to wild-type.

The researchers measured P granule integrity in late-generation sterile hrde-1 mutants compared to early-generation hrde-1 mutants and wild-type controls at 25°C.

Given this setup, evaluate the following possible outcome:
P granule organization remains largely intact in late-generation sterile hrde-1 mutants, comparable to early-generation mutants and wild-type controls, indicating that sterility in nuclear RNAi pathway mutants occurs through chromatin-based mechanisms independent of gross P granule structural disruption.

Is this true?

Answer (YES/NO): NO